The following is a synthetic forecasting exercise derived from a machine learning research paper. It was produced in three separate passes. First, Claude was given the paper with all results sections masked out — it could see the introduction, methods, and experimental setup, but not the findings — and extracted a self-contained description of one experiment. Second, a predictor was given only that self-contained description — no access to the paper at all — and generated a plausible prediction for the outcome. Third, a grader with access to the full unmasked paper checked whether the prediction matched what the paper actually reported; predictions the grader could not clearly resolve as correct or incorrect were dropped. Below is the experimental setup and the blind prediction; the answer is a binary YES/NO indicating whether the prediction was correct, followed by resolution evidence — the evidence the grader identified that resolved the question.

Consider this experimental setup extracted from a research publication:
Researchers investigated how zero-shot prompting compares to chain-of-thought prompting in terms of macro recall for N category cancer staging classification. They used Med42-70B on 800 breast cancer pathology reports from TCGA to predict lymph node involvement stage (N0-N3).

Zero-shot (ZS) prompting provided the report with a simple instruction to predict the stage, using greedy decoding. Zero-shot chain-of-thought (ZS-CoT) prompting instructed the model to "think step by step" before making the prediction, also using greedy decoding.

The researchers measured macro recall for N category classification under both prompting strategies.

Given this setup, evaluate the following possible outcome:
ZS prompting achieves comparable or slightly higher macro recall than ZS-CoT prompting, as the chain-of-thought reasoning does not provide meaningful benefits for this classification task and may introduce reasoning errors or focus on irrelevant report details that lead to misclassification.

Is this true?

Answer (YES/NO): YES